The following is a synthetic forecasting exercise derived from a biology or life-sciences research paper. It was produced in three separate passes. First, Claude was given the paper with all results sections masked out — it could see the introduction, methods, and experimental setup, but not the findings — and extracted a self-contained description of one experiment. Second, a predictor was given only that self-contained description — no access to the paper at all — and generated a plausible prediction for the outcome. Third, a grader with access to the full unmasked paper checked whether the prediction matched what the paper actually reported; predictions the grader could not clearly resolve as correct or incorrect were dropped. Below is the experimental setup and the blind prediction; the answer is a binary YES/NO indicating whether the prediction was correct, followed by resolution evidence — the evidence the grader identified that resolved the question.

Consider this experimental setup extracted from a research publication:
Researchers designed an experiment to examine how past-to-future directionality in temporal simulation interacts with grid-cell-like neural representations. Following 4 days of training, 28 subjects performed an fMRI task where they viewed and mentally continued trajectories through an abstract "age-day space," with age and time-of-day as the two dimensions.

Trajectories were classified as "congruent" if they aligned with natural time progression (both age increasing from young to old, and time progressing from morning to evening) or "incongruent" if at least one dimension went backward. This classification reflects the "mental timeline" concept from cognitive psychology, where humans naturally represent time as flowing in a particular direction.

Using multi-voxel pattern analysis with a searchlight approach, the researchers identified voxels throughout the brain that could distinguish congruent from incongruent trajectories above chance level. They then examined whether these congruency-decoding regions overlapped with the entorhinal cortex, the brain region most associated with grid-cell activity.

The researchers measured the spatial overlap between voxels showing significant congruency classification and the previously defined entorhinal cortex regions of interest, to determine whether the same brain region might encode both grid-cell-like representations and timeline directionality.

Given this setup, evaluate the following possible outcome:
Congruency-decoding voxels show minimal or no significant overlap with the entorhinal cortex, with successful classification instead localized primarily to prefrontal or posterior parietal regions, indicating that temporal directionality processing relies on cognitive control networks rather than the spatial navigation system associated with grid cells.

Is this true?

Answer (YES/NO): NO